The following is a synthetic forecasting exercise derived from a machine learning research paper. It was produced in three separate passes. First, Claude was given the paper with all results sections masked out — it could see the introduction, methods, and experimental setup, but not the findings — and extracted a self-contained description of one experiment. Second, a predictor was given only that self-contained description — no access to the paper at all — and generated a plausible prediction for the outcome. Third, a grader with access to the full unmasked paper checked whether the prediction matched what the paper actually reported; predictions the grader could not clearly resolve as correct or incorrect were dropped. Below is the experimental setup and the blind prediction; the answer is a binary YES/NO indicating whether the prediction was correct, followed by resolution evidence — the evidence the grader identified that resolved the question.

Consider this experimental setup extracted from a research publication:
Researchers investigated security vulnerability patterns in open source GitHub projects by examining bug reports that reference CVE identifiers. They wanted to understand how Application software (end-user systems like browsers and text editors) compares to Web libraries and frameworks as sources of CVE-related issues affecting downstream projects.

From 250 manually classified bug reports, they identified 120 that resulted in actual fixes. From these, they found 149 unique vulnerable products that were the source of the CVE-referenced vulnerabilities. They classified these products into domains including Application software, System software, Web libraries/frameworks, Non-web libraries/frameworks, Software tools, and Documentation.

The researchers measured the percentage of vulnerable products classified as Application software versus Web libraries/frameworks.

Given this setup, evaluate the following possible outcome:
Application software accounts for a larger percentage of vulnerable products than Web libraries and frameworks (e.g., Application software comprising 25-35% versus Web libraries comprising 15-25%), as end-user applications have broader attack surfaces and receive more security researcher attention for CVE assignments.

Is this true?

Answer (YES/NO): NO